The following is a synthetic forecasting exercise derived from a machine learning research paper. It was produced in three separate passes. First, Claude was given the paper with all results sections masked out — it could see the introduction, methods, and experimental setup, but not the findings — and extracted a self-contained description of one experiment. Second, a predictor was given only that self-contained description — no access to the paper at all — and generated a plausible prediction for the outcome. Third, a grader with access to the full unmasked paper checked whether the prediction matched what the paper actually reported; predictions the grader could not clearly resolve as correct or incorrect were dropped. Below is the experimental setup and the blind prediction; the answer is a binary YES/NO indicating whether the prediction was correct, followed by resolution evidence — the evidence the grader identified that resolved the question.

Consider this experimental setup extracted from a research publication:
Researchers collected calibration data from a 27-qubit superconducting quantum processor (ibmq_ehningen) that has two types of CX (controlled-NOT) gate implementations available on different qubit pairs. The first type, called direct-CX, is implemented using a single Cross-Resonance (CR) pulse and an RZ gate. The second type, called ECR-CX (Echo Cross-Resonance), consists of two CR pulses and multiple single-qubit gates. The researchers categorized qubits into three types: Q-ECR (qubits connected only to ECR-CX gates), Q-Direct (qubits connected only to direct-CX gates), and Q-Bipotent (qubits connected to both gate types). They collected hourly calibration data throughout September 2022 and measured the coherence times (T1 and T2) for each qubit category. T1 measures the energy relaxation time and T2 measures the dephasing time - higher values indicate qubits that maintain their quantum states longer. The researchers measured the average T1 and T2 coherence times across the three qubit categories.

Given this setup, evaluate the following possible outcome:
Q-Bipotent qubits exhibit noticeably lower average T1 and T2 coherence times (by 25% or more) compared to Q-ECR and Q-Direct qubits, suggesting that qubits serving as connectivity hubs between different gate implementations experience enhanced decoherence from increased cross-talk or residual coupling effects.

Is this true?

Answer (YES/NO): NO